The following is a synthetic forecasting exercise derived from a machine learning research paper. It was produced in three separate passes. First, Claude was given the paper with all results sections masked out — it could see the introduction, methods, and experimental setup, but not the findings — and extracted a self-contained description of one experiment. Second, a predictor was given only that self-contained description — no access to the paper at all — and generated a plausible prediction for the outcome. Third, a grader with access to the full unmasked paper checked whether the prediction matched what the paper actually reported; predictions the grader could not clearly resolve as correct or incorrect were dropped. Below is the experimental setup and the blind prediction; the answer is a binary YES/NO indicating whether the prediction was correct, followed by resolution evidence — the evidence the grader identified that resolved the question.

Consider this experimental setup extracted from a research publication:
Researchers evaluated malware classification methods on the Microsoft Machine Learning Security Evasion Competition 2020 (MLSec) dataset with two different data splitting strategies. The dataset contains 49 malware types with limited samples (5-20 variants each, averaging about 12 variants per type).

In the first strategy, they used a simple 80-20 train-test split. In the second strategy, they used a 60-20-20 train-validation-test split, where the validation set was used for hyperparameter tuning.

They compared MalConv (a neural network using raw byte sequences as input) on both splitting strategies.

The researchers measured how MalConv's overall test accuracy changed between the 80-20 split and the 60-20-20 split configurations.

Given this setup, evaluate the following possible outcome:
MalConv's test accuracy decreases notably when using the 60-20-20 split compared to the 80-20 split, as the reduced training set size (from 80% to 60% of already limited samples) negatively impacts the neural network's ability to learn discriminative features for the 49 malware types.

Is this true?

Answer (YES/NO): YES